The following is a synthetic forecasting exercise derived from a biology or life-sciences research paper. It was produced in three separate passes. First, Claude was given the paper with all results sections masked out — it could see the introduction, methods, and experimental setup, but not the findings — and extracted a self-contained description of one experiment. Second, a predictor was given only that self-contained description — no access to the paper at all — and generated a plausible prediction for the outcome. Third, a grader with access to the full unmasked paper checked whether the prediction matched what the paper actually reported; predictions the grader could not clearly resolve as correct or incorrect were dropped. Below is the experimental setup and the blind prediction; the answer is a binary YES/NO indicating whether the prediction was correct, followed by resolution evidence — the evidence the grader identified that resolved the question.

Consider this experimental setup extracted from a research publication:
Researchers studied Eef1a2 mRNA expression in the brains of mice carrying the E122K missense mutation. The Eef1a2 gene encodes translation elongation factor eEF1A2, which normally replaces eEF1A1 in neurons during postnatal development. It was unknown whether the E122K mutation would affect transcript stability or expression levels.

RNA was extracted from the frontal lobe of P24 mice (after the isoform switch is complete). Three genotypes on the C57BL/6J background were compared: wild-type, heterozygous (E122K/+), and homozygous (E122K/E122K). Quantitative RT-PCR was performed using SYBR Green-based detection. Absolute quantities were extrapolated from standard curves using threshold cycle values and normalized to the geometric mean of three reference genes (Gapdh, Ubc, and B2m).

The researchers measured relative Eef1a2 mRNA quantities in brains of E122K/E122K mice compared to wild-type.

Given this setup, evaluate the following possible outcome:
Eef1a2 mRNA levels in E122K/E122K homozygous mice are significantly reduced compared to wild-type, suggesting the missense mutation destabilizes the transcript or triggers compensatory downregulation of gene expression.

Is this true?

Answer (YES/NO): NO